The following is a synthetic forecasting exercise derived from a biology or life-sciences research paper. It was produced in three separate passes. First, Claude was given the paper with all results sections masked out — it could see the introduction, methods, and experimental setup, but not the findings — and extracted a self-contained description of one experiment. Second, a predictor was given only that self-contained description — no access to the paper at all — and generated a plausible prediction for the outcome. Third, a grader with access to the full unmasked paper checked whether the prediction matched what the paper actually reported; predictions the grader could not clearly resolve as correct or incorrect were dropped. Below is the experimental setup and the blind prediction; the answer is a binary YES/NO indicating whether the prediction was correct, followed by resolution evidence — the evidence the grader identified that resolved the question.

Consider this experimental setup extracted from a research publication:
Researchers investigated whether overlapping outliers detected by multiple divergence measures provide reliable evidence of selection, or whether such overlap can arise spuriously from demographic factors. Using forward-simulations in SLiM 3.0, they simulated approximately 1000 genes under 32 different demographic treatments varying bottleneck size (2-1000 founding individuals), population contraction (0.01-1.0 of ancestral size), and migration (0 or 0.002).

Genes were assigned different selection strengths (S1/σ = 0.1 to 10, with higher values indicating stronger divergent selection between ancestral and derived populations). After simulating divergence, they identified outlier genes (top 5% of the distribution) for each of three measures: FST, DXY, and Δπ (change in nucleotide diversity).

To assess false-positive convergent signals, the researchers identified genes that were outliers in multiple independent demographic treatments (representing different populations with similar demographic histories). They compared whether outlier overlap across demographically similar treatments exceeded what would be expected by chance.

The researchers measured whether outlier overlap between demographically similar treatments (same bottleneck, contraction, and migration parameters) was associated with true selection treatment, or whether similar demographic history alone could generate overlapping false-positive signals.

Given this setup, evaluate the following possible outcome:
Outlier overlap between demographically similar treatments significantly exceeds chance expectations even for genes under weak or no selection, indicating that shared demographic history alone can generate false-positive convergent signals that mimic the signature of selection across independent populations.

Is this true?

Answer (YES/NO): YES